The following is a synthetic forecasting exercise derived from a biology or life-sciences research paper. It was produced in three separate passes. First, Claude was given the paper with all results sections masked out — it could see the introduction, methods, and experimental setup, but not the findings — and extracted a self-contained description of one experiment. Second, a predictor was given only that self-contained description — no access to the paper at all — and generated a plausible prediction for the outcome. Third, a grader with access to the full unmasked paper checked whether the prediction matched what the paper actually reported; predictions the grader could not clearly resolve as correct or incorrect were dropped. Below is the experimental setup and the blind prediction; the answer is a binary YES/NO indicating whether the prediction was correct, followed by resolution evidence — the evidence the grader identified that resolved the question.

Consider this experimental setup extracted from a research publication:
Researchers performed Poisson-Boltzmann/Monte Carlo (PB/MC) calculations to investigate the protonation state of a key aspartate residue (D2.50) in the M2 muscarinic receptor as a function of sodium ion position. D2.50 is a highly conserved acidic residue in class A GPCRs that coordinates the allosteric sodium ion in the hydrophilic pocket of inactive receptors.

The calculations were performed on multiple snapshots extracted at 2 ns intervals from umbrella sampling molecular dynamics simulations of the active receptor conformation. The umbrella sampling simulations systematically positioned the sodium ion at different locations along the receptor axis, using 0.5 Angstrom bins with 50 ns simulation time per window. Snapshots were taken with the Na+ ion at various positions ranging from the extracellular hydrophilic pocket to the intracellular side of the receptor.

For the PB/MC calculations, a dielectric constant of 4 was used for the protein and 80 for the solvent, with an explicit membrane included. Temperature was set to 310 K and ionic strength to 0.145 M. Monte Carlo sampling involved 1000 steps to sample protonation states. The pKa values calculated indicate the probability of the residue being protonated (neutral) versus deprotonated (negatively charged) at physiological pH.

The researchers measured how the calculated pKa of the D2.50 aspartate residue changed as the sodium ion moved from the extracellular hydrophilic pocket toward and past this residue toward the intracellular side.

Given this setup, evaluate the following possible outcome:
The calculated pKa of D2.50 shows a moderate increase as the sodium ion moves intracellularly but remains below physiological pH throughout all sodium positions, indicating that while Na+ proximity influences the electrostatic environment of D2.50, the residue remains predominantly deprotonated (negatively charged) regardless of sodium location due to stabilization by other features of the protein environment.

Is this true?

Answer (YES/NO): NO